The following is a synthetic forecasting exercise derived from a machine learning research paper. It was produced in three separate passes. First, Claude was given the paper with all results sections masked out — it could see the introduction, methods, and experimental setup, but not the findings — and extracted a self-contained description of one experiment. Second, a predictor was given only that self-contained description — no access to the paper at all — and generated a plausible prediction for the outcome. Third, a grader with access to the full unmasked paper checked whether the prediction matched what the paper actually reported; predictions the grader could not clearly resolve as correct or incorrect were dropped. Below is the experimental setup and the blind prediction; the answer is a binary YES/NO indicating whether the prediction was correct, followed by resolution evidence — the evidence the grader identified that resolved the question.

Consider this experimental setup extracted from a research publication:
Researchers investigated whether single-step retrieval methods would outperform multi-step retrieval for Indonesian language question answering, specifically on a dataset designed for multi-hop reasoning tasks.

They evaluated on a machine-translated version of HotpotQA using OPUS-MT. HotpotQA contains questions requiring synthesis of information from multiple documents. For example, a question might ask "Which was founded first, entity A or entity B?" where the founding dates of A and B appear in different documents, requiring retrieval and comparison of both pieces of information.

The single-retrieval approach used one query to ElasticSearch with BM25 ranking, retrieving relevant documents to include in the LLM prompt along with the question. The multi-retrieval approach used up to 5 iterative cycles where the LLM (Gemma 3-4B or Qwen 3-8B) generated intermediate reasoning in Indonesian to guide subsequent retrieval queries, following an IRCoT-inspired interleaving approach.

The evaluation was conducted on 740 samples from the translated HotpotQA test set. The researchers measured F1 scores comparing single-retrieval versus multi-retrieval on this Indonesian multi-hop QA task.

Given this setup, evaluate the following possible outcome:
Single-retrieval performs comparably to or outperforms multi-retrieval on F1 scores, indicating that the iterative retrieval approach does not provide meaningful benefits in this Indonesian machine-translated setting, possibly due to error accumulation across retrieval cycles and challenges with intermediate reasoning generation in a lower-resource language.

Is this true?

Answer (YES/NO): YES